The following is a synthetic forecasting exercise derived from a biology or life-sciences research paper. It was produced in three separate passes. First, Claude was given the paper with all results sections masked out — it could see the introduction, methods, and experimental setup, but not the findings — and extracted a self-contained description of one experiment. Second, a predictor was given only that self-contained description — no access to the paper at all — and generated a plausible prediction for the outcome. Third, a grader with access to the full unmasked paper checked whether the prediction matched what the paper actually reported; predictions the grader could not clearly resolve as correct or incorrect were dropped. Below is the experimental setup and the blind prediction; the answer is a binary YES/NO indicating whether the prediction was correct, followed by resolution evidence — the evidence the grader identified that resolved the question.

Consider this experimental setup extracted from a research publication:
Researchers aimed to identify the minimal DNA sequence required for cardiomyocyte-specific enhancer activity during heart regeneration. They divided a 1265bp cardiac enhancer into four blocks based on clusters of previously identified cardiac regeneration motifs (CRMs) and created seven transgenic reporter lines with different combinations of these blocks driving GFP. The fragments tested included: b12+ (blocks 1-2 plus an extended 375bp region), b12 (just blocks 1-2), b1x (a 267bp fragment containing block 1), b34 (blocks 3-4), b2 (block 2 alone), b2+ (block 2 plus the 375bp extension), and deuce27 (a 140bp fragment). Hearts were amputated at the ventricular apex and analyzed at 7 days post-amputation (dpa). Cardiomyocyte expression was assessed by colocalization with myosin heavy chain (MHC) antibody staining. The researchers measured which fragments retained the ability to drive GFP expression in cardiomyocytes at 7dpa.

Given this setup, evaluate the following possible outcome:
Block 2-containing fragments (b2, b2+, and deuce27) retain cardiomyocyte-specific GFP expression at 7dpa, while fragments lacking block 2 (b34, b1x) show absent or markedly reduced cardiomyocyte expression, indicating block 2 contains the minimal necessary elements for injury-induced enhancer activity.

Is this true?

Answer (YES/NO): NO